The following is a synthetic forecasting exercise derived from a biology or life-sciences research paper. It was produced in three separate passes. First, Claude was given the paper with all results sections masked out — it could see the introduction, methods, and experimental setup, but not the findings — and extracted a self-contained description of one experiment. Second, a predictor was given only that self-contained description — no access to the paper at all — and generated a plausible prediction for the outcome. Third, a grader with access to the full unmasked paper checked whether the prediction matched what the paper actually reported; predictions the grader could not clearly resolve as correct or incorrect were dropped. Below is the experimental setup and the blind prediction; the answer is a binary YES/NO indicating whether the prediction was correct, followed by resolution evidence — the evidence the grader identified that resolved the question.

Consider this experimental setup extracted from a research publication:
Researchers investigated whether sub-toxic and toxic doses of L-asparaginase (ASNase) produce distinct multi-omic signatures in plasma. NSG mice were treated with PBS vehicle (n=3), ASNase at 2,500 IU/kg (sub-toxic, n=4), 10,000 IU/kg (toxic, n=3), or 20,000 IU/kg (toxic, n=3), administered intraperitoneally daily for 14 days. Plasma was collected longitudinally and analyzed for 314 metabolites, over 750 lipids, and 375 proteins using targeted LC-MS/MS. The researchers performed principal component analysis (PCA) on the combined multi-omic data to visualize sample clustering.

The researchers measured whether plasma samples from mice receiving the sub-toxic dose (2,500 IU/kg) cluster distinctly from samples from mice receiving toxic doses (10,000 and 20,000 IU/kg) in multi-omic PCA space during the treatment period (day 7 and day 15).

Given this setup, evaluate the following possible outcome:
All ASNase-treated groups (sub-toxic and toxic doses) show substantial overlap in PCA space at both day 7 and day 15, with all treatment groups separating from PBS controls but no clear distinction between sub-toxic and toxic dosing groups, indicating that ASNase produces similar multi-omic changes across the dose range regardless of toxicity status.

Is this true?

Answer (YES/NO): NO